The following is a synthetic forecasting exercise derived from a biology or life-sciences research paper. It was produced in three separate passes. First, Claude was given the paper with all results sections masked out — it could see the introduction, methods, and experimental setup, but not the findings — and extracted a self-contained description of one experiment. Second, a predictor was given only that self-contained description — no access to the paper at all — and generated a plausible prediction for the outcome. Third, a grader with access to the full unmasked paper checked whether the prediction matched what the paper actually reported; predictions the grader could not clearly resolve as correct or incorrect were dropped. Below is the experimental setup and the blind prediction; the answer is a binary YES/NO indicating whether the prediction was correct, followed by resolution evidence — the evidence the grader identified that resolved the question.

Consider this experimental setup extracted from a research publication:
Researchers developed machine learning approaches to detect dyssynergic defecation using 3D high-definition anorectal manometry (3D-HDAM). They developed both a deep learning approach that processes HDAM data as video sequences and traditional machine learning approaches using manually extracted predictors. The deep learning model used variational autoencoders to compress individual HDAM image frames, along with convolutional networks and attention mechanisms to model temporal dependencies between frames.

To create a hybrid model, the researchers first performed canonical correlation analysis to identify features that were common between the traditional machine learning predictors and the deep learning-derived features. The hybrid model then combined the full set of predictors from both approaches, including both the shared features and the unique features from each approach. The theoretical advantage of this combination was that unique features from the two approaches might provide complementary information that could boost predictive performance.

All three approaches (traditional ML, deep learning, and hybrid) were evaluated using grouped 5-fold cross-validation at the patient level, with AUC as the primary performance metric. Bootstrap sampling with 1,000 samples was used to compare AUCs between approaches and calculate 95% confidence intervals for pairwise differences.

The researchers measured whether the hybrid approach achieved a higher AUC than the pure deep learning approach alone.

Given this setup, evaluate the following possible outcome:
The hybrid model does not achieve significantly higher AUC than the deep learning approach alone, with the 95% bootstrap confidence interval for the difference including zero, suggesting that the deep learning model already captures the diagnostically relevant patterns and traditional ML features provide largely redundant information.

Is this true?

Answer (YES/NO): NO